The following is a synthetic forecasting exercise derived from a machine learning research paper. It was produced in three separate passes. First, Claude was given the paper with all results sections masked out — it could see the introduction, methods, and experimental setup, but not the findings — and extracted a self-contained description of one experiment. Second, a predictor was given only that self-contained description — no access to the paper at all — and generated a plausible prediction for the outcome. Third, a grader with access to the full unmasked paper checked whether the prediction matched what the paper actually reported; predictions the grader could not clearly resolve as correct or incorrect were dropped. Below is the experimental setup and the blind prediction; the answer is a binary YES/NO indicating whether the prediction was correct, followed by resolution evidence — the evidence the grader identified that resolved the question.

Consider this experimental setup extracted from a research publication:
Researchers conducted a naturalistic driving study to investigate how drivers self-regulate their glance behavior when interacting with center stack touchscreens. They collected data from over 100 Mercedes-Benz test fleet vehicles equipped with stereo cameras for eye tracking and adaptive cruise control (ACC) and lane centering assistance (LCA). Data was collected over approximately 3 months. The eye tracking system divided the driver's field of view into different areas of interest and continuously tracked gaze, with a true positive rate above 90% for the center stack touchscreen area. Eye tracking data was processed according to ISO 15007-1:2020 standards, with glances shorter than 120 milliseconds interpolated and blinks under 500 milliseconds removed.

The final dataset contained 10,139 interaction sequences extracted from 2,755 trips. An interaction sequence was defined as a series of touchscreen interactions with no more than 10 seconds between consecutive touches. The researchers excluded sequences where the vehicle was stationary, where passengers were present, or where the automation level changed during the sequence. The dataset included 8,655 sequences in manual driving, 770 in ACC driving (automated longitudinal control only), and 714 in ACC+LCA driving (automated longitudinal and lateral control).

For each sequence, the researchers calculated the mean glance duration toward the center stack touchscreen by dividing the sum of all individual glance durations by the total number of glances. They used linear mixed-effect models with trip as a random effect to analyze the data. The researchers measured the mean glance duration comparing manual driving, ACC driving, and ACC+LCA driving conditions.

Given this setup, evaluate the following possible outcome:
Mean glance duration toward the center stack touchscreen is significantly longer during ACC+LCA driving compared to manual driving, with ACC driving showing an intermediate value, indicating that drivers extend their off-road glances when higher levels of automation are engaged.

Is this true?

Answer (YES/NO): YES